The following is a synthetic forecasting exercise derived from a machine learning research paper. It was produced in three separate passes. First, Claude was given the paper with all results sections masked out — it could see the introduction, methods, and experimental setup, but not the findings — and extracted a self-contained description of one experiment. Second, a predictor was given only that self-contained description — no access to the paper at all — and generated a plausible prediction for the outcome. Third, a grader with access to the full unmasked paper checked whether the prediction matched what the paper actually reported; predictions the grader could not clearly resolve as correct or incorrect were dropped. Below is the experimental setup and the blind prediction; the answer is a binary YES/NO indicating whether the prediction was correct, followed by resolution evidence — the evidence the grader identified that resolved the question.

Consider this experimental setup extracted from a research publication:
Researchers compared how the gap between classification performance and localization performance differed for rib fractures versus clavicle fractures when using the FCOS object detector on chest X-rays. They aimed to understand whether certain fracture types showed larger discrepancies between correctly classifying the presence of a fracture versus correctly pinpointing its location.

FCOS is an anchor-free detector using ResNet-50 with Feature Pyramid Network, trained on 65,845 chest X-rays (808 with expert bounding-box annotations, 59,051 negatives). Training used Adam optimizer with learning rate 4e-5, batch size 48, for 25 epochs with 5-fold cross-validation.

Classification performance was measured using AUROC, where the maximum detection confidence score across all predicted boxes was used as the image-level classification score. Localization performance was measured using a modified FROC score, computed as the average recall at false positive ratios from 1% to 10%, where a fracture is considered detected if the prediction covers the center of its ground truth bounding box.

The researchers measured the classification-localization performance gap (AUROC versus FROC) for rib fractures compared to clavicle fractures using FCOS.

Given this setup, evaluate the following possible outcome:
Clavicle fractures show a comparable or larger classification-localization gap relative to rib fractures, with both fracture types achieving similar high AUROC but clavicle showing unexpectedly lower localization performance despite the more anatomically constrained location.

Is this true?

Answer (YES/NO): NO